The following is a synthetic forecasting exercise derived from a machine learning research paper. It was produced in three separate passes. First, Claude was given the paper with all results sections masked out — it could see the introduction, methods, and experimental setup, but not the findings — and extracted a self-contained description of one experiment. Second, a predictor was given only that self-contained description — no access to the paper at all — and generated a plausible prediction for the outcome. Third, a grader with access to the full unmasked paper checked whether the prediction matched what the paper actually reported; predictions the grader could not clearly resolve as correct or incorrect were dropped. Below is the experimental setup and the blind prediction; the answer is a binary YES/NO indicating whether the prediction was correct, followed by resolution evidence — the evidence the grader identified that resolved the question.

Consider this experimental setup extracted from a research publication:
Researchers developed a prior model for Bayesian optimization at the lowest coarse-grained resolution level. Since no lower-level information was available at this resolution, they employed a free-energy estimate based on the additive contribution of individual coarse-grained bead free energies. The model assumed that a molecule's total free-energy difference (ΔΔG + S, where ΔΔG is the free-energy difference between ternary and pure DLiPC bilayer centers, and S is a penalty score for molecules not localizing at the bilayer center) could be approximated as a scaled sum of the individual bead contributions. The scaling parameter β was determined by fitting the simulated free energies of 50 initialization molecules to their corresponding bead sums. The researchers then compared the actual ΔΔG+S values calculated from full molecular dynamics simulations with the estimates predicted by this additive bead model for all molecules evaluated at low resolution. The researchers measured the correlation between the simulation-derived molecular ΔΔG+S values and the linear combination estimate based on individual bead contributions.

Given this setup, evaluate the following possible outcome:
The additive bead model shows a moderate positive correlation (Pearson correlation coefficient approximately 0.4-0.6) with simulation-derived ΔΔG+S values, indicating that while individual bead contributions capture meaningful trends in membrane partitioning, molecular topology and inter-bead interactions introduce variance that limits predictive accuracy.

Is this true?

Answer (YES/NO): NO